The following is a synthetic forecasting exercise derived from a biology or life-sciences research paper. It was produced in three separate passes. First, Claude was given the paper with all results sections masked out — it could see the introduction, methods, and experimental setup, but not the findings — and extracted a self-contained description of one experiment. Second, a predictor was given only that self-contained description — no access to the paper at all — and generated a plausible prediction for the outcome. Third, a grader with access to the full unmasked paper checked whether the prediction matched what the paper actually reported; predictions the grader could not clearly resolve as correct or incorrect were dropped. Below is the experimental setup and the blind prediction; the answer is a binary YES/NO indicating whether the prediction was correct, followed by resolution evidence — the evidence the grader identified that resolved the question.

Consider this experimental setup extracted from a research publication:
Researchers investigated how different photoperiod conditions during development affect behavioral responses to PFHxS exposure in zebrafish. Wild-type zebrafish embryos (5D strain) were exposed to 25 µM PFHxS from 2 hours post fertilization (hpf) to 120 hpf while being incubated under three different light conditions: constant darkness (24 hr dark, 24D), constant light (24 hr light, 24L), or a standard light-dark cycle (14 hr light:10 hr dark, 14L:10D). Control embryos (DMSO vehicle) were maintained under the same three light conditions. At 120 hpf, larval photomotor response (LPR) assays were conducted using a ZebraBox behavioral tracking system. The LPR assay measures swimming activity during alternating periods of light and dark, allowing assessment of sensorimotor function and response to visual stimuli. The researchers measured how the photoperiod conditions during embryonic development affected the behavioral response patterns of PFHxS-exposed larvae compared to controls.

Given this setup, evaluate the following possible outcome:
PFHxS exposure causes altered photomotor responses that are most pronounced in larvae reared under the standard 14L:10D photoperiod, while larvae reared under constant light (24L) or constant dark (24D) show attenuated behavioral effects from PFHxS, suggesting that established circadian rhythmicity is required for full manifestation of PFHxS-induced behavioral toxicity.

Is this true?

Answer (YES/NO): NO